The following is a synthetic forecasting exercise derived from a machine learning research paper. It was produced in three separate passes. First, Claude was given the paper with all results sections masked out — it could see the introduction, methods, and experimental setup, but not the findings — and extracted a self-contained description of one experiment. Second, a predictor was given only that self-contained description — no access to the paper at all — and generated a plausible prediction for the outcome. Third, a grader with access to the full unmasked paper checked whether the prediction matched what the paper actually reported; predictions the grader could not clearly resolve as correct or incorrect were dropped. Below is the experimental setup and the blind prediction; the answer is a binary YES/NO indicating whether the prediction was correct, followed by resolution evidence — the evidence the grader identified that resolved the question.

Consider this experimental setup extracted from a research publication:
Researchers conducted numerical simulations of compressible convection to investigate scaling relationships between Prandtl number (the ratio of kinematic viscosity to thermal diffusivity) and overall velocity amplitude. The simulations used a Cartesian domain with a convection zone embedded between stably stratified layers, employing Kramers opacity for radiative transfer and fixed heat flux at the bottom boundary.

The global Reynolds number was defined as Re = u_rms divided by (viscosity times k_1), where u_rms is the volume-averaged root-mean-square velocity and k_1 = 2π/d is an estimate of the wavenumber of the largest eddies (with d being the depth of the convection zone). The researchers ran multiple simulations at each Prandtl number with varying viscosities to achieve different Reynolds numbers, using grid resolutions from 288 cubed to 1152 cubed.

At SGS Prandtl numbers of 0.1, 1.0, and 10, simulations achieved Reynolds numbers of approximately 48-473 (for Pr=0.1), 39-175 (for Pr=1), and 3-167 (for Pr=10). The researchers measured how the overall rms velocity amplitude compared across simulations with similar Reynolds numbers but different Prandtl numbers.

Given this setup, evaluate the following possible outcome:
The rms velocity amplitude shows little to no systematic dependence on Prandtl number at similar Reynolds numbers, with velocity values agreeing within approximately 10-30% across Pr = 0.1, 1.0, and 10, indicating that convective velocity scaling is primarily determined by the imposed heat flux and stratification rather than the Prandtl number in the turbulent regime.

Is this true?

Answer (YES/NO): NO